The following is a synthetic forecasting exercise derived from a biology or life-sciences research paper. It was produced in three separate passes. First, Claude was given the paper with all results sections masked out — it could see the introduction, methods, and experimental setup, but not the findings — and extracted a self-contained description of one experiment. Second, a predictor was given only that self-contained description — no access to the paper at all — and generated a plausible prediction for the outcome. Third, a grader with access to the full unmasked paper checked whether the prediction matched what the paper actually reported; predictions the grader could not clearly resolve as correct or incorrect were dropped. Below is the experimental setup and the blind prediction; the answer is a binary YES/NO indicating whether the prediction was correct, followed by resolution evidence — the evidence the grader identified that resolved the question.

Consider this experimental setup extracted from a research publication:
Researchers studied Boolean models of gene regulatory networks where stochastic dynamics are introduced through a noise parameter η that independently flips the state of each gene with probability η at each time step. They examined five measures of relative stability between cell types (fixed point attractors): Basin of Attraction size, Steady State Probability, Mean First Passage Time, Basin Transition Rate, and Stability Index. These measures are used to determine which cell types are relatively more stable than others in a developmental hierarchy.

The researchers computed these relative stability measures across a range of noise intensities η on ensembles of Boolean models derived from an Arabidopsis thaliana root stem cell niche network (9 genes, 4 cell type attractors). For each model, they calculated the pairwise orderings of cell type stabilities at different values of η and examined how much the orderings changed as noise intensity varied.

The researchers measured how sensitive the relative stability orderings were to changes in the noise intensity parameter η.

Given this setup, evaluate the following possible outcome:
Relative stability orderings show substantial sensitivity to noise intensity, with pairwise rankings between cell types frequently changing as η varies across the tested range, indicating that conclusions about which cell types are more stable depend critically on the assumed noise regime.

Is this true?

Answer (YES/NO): NO